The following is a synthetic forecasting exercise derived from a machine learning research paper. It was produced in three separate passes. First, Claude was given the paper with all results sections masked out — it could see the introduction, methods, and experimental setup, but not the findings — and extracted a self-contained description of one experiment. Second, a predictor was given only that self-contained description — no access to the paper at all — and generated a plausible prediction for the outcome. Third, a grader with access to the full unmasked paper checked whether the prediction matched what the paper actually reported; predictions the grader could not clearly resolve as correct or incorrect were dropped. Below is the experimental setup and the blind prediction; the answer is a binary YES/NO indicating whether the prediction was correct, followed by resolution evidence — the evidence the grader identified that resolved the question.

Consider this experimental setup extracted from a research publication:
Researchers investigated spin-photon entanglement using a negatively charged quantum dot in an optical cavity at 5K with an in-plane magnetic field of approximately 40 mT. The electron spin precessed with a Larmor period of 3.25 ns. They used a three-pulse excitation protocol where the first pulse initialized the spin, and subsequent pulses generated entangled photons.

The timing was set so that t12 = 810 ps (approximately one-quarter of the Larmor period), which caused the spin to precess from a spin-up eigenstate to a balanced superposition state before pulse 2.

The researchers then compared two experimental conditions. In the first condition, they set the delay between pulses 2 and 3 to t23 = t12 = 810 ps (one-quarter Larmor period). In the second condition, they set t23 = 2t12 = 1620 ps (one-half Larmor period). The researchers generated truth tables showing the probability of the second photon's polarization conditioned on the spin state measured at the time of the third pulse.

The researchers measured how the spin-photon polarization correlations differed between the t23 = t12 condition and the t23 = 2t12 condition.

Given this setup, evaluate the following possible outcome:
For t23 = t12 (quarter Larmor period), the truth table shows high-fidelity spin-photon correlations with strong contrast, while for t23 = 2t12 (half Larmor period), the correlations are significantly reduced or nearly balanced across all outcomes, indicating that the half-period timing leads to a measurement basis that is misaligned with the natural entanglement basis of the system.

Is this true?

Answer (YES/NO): NO